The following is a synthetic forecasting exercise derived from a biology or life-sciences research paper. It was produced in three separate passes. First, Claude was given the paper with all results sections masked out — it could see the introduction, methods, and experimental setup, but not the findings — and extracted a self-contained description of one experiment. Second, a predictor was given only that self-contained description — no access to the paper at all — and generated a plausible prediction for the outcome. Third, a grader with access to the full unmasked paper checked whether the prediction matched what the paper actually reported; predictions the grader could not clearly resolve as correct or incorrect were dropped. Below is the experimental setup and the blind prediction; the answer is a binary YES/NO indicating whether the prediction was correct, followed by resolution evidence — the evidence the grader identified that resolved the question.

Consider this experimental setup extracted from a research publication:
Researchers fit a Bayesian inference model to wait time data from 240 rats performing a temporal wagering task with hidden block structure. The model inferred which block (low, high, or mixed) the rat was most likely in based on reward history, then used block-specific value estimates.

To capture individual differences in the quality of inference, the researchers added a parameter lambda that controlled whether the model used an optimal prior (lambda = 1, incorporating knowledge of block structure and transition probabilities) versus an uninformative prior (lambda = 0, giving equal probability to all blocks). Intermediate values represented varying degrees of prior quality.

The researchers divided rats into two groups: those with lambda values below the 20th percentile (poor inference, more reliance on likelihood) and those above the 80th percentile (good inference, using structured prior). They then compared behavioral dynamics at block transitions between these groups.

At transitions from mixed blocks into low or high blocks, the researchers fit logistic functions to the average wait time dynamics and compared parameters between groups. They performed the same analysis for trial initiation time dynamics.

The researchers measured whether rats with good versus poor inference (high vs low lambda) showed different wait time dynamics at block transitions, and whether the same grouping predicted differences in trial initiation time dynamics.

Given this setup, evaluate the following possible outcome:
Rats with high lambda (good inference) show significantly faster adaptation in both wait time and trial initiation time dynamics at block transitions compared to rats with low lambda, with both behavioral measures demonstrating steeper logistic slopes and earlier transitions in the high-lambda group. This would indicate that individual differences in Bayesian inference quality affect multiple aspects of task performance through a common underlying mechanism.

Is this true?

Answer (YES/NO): NO